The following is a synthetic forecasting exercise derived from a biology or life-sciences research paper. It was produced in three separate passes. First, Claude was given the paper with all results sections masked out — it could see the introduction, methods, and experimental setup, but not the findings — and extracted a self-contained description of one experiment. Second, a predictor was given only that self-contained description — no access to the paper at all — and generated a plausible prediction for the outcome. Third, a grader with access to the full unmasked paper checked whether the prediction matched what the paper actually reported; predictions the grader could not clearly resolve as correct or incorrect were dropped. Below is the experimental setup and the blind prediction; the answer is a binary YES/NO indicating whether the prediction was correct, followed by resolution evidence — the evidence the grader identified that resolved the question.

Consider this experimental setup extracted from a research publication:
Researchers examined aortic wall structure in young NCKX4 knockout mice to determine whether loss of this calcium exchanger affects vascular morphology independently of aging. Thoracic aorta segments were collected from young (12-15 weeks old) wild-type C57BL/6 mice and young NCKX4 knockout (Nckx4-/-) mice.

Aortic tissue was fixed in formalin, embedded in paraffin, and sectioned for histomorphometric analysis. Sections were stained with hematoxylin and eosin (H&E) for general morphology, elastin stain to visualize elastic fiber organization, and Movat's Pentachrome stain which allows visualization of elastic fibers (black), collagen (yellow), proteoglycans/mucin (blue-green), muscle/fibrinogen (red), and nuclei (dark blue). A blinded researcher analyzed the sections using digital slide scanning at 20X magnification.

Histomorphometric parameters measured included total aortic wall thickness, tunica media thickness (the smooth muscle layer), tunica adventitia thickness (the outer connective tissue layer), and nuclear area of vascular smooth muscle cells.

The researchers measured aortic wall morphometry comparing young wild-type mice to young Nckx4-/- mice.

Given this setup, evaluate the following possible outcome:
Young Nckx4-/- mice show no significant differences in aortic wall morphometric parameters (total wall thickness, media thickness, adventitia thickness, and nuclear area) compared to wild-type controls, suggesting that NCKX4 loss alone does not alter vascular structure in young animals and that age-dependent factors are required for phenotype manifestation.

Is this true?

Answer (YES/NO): NO